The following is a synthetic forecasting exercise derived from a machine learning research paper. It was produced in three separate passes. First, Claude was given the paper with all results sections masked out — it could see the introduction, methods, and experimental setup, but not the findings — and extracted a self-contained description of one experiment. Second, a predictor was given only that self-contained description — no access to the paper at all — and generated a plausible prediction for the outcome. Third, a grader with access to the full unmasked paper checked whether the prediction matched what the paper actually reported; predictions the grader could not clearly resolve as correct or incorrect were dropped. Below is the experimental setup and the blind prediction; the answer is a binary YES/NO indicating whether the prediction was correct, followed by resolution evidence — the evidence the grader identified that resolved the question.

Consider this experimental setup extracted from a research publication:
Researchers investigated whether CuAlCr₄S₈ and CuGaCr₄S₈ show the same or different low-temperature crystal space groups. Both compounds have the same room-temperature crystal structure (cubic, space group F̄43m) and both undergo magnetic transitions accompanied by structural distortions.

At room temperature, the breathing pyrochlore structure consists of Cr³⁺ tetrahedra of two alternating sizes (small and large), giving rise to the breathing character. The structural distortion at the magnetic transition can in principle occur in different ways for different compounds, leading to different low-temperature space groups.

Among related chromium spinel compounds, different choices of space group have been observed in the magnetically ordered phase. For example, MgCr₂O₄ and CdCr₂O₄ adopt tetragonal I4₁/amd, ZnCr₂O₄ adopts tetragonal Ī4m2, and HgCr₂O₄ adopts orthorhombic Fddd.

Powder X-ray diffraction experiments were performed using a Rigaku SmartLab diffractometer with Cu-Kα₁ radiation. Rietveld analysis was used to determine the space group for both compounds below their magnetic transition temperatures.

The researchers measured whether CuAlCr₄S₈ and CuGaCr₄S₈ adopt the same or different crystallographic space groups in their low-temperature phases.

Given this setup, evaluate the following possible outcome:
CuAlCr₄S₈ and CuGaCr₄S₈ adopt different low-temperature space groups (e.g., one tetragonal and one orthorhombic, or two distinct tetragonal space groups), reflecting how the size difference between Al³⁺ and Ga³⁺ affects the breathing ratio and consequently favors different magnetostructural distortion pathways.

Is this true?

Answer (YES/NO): NO